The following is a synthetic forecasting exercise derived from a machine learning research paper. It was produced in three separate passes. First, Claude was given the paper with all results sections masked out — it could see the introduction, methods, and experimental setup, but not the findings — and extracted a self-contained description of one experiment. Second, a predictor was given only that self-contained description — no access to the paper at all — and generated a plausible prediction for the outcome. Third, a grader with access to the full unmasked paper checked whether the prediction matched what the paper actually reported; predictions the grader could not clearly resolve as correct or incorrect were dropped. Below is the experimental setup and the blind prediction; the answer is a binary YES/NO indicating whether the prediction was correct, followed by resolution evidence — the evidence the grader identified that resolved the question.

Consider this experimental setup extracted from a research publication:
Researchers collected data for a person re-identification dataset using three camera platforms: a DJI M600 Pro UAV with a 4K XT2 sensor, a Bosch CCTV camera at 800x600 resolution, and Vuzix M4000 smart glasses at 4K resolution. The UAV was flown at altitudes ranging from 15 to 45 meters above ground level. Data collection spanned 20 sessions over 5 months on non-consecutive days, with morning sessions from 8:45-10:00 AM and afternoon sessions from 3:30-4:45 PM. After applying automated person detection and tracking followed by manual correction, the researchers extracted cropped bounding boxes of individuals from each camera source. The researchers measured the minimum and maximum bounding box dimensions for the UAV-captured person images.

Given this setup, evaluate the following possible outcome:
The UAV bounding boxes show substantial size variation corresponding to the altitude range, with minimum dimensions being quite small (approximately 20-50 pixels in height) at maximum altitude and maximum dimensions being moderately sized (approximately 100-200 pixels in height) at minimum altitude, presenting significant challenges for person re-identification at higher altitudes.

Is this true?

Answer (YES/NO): NO